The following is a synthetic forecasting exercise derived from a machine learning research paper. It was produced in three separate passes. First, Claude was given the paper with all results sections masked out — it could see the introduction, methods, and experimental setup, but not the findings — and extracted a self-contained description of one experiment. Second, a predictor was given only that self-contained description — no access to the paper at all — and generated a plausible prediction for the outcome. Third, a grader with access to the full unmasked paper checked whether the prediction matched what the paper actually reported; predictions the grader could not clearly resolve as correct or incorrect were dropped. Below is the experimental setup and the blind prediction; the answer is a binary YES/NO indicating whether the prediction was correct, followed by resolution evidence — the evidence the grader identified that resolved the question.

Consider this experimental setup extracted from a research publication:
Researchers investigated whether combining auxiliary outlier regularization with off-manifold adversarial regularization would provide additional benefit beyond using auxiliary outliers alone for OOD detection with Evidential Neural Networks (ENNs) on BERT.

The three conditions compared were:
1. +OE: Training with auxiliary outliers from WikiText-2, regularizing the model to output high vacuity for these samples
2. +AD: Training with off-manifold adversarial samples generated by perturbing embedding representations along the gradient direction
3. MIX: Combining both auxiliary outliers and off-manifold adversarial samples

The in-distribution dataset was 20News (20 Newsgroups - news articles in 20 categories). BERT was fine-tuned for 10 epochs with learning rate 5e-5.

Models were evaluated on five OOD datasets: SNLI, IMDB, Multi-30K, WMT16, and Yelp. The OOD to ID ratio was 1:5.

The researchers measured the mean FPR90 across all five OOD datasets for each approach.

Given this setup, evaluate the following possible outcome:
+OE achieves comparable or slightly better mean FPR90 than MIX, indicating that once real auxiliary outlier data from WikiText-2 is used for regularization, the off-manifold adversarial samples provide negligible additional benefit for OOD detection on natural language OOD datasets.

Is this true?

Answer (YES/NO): NO